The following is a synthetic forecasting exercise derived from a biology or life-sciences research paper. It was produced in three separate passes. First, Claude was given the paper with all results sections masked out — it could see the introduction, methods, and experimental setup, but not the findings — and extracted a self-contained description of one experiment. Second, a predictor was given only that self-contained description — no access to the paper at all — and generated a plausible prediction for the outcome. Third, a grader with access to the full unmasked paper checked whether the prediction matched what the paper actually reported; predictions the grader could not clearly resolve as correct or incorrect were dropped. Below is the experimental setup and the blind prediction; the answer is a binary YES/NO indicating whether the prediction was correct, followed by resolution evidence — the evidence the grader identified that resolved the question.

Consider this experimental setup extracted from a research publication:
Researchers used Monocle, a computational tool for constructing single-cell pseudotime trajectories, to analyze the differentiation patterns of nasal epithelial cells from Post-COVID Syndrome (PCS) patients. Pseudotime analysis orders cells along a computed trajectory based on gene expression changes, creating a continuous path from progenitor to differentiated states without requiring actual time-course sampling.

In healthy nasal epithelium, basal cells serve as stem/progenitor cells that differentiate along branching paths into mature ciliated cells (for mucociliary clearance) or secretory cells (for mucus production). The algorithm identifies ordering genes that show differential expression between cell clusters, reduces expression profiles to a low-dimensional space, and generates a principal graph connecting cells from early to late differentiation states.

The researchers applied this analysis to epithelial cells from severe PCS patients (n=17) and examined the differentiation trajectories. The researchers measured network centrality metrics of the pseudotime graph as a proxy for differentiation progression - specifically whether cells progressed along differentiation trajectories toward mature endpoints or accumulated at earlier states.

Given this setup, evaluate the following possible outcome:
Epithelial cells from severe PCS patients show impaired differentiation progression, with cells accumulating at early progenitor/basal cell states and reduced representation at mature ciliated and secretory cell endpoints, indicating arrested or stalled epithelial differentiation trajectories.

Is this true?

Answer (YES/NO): NO